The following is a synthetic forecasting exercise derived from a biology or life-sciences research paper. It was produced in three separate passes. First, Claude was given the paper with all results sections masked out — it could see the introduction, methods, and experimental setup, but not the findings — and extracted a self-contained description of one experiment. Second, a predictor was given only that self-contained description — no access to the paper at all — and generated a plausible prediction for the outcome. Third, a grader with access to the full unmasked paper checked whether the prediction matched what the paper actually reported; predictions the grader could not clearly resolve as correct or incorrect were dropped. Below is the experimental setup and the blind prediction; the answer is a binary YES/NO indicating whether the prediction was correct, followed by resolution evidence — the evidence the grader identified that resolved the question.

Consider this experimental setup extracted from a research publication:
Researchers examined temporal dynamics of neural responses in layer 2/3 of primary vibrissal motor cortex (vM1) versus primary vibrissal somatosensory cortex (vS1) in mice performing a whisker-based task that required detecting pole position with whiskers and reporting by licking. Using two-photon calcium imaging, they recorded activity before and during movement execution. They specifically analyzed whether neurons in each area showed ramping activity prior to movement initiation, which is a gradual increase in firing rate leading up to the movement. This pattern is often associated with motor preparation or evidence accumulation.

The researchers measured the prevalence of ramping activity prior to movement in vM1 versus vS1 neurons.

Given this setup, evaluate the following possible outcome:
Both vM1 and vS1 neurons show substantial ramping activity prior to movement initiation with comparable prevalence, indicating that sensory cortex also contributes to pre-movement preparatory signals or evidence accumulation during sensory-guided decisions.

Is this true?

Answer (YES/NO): NO